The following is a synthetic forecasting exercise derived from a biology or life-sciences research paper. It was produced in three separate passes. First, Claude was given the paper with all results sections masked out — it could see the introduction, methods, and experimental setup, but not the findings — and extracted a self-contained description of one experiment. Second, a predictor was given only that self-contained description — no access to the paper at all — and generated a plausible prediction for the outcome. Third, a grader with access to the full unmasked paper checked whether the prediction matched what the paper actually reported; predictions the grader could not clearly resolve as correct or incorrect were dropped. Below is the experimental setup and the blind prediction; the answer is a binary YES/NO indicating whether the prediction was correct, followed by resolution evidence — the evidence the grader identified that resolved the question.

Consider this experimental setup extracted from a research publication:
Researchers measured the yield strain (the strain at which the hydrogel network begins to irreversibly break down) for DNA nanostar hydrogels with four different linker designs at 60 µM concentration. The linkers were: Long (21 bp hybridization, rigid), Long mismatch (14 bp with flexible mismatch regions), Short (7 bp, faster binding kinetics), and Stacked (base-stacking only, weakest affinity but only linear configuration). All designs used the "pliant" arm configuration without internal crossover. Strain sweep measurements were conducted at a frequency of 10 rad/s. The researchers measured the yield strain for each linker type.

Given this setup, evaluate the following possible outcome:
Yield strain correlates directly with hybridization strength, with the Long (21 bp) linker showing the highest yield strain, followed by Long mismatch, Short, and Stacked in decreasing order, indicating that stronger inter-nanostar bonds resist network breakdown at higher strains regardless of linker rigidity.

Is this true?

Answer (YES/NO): NO